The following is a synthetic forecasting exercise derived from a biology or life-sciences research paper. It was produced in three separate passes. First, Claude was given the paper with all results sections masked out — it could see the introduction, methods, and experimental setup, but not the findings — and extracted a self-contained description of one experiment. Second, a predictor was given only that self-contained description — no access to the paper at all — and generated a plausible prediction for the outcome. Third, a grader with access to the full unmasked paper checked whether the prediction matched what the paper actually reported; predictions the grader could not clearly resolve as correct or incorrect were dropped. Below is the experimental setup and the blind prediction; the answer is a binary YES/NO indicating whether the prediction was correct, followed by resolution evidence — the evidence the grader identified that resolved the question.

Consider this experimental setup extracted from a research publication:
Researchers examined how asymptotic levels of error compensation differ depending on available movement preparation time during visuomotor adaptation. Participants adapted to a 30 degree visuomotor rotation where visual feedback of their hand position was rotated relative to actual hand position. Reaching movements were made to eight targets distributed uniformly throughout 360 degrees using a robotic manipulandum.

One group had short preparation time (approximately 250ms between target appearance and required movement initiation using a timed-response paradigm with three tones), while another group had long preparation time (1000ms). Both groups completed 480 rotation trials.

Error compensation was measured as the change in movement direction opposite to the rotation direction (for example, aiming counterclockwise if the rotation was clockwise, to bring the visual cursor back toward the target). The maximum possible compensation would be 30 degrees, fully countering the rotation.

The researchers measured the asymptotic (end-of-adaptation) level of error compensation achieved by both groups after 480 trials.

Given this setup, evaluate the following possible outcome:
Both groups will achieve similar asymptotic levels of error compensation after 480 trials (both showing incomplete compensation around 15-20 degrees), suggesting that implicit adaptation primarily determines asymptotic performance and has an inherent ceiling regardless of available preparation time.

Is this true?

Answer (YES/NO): NO